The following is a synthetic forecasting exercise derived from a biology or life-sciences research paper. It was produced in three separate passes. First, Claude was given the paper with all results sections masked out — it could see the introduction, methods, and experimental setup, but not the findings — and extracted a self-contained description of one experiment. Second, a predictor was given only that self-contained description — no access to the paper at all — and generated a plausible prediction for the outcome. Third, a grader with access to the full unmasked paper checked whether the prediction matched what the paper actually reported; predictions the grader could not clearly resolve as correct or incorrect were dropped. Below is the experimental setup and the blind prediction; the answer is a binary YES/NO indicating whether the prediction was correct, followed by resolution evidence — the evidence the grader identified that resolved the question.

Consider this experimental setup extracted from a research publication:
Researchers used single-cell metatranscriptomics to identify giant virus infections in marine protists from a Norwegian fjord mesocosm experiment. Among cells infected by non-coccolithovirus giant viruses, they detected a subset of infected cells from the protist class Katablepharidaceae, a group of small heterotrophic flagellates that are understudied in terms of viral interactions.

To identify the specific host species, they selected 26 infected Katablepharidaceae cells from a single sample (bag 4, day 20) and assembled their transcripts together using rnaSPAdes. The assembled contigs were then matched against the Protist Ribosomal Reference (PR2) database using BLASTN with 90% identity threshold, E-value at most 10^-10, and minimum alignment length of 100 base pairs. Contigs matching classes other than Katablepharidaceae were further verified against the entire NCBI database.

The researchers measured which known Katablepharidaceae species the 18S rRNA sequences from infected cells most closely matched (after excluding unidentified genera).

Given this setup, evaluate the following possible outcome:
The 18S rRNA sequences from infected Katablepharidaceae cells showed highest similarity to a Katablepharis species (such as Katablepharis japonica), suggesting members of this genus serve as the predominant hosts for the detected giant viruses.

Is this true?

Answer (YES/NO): NO